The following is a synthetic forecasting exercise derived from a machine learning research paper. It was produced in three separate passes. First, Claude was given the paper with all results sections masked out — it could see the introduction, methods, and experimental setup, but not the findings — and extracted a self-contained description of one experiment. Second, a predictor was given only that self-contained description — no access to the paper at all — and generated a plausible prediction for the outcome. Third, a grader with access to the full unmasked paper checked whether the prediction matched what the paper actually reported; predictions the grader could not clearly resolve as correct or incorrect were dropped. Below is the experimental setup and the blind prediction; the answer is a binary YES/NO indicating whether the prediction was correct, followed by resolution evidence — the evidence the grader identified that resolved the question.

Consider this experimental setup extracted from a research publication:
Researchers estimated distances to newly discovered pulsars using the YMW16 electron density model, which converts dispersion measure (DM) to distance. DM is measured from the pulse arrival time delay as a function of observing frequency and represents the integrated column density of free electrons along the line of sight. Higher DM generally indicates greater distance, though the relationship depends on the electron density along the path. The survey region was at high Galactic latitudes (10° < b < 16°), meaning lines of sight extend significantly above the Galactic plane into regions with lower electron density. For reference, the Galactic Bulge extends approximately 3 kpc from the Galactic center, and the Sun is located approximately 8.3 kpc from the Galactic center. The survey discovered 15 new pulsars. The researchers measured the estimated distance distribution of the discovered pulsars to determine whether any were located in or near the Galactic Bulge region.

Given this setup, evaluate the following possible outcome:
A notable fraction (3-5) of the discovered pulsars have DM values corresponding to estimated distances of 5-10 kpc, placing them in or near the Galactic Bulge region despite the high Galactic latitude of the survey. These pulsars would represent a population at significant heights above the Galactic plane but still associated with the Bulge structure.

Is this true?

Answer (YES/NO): NO